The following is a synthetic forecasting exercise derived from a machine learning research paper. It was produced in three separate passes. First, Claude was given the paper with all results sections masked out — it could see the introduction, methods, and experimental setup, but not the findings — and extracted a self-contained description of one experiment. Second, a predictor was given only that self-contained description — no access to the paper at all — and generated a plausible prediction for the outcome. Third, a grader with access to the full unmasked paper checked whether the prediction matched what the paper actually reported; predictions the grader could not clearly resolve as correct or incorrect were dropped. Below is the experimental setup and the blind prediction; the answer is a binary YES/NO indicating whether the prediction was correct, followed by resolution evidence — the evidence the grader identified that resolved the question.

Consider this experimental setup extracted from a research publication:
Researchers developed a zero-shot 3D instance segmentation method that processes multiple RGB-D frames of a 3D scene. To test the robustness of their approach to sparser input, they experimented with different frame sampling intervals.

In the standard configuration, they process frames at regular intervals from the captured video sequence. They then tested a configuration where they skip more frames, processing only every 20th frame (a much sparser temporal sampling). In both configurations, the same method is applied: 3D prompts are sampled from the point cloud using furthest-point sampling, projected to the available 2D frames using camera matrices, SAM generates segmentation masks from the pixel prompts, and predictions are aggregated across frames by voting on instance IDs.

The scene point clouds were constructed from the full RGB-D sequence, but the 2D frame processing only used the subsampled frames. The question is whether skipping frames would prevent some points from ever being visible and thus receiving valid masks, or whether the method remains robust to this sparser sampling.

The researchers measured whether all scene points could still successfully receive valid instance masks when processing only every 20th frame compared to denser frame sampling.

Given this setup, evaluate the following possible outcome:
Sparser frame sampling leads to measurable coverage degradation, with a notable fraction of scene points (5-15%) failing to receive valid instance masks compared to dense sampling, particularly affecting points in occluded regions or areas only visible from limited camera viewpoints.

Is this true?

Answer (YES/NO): NO